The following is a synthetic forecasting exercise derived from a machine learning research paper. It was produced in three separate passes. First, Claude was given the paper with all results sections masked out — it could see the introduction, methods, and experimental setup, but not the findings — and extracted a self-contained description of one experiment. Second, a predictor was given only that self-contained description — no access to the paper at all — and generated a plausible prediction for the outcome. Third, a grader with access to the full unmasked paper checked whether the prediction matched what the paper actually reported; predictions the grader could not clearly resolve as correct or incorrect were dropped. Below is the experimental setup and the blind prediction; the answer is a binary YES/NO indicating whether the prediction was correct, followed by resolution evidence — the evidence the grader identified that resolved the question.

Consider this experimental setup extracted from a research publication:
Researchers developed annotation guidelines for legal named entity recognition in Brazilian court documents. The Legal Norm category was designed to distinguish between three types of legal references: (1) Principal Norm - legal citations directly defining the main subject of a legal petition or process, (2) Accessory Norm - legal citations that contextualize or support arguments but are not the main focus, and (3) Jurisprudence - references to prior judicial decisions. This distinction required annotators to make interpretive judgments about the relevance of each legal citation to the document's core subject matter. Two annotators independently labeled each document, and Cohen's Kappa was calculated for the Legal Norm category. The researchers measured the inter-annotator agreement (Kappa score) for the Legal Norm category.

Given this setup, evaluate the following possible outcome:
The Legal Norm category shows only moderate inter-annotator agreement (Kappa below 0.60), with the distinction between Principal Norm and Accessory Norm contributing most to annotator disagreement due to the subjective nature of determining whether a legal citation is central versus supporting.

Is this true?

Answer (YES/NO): NO